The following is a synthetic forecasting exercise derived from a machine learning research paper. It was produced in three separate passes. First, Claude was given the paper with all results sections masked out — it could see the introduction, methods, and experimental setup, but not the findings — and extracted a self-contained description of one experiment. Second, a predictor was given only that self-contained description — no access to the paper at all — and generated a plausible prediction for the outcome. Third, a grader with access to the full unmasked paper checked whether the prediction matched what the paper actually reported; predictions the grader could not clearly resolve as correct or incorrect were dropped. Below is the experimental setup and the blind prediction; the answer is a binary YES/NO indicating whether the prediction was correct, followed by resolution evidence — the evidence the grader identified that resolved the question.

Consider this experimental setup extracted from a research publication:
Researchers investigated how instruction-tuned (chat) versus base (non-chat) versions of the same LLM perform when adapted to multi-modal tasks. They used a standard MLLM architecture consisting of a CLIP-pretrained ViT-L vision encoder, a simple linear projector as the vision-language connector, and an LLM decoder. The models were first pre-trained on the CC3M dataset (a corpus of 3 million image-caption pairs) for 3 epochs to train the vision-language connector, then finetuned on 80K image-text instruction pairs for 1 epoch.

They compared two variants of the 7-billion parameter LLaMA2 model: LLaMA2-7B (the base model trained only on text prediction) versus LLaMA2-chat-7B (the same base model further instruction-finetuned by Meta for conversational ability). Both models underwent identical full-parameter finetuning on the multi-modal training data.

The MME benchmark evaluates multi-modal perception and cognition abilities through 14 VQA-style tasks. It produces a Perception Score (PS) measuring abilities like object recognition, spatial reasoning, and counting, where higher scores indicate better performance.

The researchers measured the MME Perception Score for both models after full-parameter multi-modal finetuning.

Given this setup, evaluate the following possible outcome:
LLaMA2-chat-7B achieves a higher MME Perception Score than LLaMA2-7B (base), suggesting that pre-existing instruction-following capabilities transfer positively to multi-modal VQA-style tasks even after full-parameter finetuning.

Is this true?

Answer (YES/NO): YES